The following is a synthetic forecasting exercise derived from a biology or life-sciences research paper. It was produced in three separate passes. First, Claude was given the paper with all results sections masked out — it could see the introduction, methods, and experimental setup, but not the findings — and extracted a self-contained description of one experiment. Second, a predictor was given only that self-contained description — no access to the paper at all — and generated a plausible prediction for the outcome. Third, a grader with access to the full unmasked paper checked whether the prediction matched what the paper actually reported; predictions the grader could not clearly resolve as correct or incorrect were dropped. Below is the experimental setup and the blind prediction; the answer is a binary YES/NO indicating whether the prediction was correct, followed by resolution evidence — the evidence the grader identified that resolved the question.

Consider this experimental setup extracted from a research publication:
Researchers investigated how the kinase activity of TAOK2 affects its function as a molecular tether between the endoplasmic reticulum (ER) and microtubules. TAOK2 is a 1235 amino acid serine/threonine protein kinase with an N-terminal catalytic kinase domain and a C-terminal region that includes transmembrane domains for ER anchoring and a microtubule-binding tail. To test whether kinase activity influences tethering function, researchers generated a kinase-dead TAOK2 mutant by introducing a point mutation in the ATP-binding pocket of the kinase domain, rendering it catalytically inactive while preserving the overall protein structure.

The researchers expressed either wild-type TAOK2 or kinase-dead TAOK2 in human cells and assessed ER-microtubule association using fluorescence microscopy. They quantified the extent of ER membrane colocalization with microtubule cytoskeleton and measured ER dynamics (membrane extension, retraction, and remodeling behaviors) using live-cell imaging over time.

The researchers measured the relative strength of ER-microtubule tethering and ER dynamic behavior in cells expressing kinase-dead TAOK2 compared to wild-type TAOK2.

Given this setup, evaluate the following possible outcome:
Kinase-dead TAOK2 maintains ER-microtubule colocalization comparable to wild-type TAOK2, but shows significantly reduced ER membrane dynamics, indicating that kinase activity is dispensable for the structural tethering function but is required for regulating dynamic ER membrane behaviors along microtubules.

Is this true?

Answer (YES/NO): NO